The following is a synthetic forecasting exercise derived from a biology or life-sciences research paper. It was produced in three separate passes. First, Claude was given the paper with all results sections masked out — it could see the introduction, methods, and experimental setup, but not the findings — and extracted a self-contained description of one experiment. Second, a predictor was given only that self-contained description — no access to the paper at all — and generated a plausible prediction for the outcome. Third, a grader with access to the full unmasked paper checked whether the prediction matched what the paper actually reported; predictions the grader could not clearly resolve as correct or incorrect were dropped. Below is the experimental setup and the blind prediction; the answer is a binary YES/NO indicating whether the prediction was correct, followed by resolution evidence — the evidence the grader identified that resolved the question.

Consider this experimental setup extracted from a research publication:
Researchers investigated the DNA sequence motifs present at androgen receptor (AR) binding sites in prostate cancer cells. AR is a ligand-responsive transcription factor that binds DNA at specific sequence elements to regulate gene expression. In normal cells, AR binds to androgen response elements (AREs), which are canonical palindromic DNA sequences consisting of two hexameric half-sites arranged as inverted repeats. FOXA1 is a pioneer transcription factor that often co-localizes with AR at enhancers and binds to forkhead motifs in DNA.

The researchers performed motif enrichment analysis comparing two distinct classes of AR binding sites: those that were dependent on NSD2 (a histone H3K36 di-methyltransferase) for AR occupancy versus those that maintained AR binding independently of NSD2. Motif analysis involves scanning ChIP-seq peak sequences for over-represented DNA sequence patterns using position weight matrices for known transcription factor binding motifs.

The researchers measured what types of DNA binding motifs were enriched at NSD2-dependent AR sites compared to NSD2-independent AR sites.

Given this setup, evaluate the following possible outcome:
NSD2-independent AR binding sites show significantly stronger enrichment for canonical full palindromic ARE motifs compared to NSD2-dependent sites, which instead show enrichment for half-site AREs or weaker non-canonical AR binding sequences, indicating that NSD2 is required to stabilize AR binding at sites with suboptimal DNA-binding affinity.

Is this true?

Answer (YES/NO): YES